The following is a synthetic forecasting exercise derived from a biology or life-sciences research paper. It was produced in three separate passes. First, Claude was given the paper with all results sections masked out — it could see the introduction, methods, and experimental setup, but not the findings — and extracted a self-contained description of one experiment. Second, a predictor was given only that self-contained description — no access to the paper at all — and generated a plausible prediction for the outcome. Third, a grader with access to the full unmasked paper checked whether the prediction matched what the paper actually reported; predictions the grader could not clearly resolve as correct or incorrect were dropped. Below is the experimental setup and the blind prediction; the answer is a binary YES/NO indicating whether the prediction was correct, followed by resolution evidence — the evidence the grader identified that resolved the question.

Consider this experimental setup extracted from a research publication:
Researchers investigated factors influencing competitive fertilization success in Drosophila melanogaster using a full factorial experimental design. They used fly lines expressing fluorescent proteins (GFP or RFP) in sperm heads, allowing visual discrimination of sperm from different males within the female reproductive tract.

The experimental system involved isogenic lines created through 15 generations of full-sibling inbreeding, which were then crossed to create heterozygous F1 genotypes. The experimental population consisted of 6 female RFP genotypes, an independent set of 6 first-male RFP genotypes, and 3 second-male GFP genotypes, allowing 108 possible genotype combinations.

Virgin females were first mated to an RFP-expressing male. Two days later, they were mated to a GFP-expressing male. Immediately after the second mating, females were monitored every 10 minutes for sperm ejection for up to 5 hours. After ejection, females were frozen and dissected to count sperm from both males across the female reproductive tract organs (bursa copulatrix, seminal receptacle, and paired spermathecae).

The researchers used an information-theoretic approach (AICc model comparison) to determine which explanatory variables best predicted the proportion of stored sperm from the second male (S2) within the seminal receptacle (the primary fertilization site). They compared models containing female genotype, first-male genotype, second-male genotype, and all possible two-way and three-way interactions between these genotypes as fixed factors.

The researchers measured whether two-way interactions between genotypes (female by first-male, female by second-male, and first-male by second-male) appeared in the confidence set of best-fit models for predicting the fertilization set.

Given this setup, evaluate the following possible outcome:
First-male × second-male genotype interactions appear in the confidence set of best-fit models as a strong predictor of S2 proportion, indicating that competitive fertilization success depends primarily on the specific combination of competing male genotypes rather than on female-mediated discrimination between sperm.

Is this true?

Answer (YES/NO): NO